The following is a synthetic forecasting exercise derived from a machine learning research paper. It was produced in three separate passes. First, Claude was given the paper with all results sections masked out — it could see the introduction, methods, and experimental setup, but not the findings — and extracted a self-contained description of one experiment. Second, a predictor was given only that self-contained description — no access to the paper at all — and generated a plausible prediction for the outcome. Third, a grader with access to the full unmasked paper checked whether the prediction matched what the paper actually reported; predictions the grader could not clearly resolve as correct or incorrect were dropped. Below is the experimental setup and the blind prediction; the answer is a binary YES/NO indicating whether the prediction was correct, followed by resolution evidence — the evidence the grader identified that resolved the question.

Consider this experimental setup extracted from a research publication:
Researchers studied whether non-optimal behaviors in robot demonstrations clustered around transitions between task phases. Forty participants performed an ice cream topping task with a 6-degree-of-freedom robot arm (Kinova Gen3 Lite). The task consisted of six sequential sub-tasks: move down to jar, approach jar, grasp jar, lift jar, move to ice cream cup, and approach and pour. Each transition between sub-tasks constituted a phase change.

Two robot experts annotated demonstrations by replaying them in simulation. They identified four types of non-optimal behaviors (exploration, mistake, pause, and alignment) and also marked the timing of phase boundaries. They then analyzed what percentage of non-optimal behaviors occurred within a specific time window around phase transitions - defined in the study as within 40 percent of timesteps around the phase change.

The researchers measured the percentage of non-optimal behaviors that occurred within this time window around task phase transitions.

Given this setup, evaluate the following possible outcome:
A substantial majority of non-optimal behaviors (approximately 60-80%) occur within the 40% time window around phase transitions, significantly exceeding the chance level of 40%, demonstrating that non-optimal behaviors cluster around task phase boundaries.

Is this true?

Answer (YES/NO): NO